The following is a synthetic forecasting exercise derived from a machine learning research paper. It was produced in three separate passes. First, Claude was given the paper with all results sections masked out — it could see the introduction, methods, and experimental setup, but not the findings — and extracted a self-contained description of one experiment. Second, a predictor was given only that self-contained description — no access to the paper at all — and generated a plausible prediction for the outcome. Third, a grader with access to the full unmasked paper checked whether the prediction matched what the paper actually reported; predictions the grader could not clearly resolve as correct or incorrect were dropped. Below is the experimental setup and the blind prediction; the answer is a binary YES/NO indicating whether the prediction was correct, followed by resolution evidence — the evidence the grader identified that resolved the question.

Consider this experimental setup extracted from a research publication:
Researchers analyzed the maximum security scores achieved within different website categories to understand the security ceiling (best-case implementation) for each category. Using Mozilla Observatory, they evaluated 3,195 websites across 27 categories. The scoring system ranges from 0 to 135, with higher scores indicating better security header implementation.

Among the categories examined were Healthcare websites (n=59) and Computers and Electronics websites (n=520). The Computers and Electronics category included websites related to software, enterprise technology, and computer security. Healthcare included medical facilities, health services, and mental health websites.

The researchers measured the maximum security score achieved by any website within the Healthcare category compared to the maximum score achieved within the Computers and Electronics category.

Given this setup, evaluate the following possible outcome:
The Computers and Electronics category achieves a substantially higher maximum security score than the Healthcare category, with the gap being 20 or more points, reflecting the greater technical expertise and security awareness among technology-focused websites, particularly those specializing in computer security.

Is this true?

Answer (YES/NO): YES